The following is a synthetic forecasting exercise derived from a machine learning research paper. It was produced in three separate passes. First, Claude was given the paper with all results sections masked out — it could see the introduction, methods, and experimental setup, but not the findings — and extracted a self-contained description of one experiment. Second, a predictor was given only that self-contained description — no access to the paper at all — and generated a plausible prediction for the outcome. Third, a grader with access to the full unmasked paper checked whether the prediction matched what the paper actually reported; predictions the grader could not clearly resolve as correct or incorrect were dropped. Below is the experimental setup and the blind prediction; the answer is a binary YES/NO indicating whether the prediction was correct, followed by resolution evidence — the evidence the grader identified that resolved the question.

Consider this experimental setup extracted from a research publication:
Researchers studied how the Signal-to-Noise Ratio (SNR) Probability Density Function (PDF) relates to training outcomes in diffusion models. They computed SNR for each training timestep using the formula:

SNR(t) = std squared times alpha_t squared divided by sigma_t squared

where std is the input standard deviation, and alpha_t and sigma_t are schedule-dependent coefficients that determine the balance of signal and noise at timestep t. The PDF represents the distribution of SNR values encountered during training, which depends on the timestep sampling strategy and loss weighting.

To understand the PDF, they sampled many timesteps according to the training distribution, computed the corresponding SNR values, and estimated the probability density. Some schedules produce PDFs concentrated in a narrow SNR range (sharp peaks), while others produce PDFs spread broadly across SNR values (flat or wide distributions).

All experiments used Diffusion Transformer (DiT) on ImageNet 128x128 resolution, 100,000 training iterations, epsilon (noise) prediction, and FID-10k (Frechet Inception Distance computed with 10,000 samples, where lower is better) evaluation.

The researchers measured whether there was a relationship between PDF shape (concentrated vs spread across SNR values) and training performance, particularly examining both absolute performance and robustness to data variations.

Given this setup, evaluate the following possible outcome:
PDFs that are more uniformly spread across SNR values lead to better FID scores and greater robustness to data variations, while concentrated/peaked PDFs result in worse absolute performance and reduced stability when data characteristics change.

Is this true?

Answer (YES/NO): NO